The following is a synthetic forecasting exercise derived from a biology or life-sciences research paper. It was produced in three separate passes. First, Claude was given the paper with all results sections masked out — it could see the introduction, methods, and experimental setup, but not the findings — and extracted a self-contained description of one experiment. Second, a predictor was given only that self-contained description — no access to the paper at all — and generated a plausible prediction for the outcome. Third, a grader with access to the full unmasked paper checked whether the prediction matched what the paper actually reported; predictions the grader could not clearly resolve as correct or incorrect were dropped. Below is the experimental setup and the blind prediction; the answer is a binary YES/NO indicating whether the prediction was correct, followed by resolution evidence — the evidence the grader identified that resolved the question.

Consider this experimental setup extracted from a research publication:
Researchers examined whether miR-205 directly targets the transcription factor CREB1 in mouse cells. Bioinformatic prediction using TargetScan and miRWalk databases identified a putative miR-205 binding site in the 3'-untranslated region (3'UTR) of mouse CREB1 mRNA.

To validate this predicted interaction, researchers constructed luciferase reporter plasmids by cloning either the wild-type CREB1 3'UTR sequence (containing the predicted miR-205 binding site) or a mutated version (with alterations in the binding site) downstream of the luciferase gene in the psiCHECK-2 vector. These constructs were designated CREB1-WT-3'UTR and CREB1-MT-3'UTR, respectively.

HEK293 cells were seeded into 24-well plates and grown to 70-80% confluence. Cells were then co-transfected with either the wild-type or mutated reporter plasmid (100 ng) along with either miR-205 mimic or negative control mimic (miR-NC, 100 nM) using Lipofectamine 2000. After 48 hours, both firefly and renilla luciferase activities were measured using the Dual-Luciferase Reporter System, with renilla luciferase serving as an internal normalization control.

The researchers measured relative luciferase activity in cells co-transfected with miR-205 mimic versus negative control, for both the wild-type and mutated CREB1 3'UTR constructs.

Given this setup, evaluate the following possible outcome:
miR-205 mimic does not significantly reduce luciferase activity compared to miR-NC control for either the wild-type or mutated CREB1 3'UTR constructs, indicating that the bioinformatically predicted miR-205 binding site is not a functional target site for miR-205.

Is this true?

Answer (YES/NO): NO